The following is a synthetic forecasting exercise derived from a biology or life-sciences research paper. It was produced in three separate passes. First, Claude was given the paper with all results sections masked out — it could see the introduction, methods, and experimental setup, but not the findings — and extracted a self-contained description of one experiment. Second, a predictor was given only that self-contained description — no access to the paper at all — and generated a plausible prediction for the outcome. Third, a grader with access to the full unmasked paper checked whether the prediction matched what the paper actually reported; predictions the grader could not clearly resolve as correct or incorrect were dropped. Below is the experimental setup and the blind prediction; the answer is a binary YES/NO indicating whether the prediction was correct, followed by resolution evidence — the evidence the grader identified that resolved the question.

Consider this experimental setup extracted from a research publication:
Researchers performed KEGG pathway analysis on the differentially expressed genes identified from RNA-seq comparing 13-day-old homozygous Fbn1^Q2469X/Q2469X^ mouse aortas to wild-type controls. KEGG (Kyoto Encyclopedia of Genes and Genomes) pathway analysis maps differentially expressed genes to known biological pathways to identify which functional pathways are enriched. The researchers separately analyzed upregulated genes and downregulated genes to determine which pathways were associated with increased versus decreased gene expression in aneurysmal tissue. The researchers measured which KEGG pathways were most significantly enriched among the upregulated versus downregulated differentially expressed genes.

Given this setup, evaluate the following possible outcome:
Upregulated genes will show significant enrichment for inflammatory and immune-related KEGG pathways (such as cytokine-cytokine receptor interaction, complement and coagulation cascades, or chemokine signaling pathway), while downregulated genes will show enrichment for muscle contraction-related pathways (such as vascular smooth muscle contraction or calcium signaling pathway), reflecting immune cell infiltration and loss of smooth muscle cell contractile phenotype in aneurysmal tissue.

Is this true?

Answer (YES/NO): NO